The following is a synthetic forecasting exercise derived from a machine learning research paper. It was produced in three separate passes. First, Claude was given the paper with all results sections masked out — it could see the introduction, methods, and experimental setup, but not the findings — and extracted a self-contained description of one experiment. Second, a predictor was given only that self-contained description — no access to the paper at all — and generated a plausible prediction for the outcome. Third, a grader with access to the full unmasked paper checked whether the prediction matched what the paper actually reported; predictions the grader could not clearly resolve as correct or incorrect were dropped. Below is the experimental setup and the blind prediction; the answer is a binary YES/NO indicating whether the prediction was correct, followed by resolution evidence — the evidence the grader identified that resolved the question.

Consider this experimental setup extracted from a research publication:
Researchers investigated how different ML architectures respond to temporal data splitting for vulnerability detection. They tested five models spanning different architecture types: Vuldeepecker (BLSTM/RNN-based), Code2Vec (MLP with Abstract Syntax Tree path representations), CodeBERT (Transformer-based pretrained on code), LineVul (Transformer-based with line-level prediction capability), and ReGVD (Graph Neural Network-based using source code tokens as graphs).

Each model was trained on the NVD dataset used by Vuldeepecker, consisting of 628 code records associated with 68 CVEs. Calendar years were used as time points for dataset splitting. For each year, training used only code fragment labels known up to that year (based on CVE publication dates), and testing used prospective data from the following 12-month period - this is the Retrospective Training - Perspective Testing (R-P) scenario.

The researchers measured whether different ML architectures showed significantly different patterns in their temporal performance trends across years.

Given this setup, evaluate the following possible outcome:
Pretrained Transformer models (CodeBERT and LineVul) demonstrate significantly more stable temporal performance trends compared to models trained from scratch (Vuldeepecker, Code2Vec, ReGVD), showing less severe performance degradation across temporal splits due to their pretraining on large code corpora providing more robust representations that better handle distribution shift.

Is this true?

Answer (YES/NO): NO